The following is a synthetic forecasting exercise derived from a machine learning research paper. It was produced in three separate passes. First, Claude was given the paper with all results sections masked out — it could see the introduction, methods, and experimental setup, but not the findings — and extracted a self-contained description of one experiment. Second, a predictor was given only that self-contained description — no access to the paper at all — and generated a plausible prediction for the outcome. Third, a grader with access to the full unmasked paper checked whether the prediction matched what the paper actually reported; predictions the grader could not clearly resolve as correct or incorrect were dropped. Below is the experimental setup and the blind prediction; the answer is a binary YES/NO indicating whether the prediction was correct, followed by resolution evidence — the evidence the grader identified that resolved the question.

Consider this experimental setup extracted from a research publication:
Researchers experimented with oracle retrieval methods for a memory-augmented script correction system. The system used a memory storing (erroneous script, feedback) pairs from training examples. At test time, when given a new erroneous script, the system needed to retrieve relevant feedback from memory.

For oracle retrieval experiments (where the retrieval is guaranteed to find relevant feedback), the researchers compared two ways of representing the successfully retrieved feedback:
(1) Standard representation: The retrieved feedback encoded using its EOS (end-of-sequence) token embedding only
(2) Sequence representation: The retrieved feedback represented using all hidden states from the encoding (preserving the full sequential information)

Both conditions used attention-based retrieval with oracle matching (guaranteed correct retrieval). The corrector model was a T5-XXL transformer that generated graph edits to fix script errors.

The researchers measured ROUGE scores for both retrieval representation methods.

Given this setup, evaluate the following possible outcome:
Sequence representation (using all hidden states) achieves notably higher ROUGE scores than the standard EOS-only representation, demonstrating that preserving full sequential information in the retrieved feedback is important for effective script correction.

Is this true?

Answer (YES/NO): YES